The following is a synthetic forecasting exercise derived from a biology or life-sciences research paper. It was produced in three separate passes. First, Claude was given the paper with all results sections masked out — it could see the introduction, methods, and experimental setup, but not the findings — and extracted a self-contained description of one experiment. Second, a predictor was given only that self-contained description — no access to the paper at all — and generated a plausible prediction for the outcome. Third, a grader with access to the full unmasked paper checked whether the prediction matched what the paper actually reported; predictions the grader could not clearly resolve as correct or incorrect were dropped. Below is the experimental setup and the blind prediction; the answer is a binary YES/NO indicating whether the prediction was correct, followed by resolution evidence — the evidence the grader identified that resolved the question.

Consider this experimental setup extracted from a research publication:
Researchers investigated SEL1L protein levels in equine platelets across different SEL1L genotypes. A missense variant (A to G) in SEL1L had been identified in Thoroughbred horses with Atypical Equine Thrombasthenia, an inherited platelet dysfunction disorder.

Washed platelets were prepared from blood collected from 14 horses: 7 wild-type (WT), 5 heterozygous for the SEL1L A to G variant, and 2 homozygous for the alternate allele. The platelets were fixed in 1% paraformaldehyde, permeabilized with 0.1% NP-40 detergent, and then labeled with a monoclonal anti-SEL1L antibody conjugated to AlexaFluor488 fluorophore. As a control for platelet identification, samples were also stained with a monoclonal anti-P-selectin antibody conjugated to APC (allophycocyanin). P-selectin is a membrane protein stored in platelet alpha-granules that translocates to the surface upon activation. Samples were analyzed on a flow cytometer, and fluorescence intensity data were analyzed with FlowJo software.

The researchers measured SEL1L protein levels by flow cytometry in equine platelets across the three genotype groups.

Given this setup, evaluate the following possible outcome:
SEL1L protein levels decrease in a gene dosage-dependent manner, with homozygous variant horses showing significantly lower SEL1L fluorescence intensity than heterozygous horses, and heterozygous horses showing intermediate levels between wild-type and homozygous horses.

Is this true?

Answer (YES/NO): NO